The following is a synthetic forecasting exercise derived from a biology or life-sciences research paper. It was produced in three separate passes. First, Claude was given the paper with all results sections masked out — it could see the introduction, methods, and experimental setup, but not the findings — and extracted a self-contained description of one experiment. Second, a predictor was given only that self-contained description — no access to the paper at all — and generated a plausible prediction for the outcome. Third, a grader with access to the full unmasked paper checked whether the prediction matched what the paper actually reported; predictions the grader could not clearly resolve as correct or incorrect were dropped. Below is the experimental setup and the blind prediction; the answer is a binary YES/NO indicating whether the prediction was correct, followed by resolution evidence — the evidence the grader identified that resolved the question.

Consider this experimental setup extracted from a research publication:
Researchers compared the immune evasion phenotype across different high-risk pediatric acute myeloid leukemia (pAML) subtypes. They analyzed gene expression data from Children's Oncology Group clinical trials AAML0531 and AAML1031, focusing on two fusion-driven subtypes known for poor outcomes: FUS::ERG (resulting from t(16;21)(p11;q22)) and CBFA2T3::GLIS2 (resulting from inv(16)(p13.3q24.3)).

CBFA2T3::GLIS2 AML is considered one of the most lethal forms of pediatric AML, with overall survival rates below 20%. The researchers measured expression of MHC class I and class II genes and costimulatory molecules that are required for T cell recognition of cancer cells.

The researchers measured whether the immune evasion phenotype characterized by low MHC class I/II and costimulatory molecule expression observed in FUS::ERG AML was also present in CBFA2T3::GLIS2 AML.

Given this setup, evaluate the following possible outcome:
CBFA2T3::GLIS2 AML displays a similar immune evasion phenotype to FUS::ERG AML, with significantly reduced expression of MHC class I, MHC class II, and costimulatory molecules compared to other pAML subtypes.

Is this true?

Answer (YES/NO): YES